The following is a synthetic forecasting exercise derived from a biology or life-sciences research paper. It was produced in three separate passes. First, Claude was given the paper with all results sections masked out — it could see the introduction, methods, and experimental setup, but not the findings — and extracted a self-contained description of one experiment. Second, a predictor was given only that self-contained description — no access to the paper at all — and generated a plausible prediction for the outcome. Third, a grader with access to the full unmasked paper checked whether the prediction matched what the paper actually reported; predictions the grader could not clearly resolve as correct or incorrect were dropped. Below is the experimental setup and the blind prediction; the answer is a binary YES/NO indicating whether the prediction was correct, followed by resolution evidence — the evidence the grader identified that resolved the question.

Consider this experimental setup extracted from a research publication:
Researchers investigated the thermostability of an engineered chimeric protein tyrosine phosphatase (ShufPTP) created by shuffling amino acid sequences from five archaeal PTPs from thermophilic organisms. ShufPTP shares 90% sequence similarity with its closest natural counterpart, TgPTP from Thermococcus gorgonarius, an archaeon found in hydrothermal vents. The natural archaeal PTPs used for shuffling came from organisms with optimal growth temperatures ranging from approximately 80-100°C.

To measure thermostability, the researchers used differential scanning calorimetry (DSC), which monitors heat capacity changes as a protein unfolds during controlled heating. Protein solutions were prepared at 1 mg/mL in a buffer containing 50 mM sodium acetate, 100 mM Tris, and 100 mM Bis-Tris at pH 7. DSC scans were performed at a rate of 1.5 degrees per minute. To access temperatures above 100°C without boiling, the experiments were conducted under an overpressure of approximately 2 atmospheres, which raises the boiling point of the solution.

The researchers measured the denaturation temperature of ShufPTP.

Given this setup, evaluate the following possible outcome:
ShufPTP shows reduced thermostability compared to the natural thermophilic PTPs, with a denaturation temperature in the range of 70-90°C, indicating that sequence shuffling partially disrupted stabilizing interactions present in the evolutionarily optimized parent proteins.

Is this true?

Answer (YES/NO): NO